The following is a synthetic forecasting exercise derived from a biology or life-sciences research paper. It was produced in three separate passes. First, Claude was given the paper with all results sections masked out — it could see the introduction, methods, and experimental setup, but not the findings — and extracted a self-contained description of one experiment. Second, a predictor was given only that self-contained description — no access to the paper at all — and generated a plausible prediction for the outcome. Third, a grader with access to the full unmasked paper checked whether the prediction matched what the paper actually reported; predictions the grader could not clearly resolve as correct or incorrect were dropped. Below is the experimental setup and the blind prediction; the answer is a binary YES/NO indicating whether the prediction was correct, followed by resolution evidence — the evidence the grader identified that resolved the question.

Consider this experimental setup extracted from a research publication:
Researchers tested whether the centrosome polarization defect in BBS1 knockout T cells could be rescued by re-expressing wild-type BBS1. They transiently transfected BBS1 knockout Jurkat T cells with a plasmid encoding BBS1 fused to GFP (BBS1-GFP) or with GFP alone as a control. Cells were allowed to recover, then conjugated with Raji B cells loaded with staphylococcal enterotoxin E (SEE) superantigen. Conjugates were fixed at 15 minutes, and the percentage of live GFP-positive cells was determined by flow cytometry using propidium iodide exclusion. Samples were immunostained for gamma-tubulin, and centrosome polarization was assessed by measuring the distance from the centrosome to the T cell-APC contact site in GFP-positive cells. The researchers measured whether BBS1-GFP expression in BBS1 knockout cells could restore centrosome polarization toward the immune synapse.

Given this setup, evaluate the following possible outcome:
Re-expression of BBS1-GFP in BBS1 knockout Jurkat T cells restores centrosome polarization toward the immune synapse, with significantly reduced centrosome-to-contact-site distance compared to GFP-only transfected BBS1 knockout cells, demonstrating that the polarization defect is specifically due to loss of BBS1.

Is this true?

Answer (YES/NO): YES